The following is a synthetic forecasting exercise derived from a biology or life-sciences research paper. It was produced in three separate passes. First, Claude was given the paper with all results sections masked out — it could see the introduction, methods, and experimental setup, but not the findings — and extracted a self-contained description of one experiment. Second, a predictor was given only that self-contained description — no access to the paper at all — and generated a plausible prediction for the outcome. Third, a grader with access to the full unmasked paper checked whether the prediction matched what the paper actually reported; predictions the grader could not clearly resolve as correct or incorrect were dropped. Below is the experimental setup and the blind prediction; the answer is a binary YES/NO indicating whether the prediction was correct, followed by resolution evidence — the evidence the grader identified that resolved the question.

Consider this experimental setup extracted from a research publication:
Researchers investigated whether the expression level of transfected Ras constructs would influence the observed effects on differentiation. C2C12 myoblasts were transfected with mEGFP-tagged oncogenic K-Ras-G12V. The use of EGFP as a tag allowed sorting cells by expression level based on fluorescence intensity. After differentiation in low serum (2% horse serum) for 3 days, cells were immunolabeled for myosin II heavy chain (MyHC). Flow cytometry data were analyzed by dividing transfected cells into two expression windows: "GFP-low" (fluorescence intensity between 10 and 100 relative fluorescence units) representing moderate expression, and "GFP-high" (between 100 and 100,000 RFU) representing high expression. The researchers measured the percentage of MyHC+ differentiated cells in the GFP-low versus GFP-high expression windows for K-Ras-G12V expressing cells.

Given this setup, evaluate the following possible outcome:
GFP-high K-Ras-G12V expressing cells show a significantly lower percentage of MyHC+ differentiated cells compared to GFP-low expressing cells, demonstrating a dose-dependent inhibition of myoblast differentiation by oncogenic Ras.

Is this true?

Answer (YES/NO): NO